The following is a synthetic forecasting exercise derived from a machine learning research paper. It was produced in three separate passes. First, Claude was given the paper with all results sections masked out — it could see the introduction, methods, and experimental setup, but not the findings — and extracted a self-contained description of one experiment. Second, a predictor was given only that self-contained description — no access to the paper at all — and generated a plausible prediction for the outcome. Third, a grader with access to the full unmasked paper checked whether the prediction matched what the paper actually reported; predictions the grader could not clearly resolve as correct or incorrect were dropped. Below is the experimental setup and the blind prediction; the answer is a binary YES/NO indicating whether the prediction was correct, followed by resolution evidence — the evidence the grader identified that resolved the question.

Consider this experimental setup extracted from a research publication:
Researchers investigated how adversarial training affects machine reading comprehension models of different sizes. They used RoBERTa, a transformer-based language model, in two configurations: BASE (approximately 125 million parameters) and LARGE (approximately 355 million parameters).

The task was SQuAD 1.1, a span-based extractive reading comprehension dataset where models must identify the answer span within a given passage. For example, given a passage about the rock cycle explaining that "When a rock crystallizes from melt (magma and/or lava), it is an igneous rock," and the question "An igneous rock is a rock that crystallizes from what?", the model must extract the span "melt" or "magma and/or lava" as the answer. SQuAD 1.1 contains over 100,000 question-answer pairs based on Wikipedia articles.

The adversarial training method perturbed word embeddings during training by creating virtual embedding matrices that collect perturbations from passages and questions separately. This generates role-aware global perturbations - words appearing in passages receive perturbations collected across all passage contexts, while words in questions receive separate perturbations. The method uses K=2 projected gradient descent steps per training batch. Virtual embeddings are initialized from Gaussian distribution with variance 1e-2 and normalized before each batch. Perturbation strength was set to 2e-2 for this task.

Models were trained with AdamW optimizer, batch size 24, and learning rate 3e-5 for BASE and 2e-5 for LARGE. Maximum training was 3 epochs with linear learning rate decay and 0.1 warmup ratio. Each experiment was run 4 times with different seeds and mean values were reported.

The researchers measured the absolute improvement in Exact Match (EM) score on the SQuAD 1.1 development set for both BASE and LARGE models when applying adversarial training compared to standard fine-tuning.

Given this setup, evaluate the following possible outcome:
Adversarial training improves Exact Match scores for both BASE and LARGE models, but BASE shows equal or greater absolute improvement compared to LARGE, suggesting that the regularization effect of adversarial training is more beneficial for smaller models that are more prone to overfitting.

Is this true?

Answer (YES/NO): YES